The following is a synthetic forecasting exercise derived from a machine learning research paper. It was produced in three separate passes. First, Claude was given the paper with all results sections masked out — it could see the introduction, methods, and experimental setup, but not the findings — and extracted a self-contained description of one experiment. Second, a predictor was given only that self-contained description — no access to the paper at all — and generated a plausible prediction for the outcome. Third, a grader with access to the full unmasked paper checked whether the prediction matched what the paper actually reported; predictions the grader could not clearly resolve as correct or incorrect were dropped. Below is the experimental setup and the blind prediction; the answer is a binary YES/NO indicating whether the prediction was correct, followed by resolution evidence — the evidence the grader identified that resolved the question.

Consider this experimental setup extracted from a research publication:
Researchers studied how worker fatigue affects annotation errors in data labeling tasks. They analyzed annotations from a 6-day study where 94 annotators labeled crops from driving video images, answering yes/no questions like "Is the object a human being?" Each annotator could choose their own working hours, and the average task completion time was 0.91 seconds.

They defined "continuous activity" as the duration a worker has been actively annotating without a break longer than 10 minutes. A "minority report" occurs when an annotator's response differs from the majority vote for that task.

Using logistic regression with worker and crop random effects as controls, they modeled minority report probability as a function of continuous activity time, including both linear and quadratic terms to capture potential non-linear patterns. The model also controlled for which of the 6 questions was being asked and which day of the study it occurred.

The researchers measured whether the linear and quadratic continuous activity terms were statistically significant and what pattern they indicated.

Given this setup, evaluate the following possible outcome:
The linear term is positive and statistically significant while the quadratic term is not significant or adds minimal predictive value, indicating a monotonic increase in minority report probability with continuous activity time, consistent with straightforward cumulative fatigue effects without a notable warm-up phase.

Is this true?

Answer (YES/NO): NO